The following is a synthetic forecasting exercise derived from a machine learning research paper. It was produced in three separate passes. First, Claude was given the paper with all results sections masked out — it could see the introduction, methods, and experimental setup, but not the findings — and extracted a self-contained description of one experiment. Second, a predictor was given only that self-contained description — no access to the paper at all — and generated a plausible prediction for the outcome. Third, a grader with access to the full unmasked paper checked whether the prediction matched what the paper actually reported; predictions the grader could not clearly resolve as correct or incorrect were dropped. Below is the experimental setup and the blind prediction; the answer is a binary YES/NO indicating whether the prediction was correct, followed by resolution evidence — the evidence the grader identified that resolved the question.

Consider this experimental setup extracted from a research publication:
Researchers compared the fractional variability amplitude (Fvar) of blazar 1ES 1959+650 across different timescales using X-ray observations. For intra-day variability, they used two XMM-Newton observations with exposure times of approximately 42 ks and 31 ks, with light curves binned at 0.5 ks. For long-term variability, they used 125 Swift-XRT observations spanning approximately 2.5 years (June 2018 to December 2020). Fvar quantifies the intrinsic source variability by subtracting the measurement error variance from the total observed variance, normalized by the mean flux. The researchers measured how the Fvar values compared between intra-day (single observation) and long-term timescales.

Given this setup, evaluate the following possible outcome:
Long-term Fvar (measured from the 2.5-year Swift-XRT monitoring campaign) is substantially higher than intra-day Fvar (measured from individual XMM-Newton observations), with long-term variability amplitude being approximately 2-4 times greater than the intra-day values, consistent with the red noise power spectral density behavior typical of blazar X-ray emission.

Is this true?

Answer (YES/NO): NO